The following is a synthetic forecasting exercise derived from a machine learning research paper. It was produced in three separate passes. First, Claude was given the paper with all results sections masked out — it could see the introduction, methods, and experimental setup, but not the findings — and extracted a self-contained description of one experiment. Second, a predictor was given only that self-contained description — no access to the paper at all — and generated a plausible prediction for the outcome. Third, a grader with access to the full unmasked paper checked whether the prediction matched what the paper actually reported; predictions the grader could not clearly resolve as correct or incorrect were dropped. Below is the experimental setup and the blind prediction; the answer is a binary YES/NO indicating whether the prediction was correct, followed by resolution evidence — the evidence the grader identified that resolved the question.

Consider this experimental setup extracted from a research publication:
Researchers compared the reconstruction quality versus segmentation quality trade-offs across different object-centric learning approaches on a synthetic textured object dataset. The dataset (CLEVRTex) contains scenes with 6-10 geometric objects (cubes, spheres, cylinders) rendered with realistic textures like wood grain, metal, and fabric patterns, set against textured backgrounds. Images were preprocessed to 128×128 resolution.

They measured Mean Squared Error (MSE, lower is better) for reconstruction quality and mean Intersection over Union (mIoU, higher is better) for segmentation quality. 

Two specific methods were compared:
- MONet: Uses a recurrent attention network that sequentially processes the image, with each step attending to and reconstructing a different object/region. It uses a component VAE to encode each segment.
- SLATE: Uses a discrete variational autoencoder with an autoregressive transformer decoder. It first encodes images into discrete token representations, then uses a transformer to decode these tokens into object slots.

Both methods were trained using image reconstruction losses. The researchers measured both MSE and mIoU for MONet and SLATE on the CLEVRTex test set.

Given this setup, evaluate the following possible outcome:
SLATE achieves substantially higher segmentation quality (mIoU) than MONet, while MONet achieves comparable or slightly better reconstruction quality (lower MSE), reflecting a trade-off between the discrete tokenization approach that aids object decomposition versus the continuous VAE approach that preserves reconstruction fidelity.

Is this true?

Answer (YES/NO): YES